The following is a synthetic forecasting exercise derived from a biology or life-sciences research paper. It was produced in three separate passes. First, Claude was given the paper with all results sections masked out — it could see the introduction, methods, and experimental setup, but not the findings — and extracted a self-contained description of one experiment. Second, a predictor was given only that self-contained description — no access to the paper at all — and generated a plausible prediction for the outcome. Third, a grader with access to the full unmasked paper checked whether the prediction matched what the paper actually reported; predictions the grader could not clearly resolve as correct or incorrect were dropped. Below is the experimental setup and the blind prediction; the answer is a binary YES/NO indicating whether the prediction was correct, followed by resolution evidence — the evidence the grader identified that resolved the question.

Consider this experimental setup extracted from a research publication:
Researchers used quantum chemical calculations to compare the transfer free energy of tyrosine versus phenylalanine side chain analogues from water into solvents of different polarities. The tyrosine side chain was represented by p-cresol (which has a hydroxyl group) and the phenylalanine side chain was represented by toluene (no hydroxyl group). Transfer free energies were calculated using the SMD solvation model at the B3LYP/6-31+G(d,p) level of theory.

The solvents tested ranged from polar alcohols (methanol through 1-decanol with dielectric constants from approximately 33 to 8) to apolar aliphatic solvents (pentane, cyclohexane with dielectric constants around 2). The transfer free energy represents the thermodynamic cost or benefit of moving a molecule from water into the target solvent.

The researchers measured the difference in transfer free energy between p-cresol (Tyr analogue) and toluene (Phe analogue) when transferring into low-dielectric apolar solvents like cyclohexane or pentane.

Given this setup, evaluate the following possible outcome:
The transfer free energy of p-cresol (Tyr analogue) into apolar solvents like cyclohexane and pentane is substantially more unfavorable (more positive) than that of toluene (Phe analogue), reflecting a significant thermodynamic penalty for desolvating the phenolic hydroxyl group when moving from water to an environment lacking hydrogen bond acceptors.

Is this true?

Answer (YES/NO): YES